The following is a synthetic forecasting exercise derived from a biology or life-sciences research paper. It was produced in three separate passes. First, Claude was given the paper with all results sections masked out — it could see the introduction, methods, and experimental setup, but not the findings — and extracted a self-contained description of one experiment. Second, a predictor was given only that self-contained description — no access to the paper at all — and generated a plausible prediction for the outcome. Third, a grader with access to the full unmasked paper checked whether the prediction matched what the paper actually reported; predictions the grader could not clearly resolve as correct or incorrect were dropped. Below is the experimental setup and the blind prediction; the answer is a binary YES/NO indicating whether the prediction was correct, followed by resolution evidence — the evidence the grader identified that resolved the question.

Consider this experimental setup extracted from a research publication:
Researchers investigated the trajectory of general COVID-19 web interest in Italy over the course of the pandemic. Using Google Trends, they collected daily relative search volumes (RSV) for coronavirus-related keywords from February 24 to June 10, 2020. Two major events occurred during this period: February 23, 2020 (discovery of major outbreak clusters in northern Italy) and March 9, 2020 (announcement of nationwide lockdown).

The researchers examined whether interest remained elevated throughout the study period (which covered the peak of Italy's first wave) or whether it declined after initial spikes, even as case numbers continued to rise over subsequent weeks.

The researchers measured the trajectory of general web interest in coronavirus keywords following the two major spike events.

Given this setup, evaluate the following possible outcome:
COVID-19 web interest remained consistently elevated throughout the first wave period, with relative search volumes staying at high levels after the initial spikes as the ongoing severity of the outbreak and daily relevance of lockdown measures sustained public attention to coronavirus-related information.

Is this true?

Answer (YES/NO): NO